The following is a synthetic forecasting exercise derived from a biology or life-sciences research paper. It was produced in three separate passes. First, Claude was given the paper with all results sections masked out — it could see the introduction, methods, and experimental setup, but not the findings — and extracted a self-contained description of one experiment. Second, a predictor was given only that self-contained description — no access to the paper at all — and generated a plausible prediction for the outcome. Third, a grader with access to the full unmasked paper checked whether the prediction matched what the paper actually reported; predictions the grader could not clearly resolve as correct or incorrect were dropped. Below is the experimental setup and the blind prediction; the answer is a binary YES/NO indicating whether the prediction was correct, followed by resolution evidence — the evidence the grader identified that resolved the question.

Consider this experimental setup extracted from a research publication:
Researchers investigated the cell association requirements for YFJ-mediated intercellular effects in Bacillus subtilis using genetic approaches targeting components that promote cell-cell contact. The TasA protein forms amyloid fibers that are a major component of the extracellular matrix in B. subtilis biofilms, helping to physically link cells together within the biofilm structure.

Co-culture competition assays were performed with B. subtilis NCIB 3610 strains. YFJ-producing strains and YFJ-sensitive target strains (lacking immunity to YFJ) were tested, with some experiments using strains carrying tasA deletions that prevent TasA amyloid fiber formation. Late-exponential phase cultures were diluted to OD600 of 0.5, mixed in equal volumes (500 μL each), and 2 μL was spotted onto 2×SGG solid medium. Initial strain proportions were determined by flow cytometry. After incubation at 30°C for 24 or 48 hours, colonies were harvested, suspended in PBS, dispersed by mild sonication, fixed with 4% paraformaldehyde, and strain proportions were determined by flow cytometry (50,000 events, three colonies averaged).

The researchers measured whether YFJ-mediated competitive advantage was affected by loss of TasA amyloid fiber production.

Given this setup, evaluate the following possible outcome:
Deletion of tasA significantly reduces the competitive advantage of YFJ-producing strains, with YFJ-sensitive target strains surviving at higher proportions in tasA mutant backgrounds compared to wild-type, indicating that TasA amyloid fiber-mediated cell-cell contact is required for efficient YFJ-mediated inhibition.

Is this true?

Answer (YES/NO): NO